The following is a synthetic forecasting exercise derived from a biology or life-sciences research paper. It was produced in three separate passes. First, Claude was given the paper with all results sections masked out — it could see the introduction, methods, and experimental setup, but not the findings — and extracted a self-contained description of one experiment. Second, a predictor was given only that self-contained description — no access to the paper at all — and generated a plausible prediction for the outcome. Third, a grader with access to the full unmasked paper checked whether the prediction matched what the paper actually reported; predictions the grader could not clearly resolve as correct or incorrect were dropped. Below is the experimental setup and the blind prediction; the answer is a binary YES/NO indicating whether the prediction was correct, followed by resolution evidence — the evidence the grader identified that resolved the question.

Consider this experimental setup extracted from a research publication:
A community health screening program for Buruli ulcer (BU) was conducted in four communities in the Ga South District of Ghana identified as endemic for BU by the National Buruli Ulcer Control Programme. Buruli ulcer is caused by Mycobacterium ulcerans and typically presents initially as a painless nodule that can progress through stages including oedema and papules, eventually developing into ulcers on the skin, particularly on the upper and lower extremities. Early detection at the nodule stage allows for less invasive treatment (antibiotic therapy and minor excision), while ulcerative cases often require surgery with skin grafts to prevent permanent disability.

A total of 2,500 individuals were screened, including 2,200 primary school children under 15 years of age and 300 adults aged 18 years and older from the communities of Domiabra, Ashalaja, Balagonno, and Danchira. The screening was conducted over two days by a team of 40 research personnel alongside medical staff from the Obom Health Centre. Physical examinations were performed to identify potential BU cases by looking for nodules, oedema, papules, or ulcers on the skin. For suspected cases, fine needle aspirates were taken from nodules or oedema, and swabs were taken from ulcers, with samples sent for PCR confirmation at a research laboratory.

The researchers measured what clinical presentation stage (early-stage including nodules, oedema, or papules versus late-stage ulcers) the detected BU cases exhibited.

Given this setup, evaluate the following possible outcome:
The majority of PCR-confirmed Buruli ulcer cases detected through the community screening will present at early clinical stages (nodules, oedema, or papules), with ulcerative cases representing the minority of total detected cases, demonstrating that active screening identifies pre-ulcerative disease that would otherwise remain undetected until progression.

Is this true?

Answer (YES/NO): NO